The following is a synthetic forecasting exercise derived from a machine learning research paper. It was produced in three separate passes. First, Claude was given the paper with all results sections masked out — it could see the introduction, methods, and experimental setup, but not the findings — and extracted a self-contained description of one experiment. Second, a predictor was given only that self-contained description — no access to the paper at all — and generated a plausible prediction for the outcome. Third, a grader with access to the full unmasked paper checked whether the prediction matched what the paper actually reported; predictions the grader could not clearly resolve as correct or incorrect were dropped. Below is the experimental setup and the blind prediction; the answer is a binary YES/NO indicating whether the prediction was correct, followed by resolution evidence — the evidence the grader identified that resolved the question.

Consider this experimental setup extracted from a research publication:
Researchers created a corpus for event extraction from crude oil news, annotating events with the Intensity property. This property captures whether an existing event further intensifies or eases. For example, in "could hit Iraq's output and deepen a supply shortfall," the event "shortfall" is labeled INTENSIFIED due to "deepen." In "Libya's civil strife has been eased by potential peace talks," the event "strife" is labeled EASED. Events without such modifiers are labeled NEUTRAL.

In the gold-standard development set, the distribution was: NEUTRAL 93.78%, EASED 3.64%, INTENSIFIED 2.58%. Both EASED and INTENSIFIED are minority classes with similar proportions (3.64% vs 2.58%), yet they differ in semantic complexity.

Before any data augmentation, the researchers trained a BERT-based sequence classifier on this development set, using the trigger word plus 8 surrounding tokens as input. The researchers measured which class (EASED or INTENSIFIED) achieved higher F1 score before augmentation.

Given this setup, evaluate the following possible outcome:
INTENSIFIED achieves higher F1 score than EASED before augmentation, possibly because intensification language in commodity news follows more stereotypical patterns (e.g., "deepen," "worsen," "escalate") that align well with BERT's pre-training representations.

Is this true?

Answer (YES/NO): NO